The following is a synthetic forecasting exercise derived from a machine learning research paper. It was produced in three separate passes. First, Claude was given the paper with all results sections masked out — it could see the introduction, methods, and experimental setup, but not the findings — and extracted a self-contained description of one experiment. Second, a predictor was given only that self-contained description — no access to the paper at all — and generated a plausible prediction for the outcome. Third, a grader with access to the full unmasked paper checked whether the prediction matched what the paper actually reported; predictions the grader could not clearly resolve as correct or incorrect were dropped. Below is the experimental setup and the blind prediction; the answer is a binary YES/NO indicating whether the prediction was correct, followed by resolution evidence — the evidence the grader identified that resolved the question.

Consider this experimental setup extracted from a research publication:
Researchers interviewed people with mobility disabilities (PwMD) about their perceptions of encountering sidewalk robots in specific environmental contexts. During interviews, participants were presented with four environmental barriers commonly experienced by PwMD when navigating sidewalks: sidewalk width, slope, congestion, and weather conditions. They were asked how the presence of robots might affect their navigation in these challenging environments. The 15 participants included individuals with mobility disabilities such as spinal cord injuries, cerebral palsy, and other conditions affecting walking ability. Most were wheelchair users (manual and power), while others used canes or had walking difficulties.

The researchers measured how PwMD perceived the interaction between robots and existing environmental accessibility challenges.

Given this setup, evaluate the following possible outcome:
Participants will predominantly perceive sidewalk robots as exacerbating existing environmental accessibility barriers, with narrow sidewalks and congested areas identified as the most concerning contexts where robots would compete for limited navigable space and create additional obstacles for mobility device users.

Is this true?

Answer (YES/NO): YES